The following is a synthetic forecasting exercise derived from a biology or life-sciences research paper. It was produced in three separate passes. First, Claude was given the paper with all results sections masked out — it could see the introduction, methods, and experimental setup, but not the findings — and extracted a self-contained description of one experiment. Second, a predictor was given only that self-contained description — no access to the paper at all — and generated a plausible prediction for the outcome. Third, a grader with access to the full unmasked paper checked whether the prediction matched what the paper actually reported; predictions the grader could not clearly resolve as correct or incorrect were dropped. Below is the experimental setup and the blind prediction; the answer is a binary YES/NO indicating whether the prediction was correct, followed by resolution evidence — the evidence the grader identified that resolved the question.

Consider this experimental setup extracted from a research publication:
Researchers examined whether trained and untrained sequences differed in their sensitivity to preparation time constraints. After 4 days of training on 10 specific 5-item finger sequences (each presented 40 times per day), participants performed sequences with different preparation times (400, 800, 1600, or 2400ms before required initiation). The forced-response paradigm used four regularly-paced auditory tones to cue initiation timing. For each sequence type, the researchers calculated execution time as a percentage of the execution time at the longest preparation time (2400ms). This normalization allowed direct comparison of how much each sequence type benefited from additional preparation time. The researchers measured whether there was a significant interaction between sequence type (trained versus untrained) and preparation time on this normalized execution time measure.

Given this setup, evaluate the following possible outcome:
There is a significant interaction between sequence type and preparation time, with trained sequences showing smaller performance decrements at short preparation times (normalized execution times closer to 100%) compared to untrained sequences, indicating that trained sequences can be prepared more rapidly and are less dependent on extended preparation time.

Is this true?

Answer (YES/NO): YES